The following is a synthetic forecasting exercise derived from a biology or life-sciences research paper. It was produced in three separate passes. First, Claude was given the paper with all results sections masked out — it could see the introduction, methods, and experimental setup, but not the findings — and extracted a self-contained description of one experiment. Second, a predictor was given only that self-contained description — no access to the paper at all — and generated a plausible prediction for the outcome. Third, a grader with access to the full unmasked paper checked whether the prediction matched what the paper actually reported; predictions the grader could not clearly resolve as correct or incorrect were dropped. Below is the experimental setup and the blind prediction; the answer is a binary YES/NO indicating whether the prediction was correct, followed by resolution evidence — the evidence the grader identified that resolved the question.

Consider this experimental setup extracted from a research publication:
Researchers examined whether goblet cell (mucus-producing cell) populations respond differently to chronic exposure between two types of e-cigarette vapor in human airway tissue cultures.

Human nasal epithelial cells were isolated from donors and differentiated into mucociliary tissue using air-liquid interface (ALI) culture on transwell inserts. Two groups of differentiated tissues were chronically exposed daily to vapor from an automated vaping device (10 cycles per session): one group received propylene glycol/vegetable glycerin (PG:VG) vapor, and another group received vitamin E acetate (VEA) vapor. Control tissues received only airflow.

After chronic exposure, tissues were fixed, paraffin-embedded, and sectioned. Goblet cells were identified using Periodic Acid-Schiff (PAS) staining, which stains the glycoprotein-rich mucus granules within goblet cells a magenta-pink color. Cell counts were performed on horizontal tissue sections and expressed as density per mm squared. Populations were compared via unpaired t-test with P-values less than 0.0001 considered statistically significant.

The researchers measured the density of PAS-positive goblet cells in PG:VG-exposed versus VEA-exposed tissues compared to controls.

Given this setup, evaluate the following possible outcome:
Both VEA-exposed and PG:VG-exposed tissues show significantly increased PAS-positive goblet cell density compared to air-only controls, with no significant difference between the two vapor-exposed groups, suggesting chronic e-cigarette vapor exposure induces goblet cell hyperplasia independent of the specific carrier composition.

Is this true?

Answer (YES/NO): NO